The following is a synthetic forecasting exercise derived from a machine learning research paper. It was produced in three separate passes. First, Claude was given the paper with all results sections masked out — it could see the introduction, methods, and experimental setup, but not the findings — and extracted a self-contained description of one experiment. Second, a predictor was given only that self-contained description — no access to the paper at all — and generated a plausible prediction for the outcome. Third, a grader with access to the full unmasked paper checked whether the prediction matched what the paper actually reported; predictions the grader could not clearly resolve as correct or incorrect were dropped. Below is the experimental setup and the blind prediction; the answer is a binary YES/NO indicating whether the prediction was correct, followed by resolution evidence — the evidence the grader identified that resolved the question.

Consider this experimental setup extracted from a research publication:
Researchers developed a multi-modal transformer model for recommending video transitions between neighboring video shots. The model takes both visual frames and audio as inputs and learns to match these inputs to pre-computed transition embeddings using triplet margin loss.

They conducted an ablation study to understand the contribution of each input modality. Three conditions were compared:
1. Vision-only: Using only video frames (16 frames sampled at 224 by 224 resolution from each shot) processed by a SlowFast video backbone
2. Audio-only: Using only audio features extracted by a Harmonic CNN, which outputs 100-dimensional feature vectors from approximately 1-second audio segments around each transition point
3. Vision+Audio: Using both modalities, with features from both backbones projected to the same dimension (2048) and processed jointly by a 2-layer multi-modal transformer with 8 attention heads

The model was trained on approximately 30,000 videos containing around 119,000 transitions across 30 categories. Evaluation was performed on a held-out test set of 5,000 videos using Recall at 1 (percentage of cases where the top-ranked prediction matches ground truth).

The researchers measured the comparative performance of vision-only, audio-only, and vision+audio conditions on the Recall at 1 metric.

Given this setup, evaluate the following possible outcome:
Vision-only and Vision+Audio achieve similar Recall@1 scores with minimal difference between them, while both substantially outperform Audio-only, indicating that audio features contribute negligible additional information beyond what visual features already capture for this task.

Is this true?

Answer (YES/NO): NO